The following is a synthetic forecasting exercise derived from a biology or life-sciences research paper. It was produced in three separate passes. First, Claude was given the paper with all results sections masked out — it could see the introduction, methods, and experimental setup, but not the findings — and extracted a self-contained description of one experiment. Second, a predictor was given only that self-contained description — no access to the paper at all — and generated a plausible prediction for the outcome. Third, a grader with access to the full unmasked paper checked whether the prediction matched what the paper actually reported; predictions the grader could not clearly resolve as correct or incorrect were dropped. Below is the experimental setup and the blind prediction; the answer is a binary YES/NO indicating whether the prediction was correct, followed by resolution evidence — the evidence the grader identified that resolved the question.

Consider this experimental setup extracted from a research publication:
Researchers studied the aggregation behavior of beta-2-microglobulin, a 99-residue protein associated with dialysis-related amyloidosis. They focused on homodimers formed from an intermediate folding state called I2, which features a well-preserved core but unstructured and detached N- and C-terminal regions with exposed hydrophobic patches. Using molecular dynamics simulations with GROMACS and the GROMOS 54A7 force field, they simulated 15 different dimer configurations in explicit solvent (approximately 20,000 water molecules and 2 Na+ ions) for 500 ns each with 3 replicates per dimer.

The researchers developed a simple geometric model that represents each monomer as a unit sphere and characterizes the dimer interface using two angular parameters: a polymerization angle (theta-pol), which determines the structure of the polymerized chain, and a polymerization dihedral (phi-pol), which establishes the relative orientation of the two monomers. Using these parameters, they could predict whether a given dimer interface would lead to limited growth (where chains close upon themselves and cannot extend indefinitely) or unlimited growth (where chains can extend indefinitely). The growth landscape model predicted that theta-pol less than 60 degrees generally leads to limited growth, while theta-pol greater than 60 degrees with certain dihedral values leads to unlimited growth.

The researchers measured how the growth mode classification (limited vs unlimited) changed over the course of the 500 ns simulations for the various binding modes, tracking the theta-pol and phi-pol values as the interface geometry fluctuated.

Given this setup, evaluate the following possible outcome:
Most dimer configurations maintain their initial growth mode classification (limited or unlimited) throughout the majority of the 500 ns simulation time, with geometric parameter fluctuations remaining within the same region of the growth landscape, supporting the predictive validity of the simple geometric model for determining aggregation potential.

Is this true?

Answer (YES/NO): YES